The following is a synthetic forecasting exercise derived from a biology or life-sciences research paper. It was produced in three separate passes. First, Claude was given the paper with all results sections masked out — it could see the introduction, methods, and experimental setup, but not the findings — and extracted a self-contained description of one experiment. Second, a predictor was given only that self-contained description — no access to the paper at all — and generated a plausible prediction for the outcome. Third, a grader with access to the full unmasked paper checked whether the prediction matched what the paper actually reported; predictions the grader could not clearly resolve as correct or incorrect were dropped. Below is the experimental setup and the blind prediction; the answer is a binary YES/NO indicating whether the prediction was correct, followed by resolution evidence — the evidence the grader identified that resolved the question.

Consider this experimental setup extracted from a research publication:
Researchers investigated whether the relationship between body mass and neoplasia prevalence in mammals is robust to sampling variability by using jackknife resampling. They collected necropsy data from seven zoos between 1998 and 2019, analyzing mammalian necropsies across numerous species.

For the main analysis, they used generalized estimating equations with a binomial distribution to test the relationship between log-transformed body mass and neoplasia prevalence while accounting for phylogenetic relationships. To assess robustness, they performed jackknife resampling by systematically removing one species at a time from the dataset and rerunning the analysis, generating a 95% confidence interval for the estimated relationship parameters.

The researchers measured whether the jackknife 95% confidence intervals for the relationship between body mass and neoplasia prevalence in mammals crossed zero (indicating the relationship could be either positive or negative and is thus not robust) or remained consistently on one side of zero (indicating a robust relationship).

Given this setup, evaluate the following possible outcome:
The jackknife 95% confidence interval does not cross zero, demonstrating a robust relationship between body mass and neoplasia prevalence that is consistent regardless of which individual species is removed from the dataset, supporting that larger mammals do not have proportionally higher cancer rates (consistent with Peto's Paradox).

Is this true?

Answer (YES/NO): YES